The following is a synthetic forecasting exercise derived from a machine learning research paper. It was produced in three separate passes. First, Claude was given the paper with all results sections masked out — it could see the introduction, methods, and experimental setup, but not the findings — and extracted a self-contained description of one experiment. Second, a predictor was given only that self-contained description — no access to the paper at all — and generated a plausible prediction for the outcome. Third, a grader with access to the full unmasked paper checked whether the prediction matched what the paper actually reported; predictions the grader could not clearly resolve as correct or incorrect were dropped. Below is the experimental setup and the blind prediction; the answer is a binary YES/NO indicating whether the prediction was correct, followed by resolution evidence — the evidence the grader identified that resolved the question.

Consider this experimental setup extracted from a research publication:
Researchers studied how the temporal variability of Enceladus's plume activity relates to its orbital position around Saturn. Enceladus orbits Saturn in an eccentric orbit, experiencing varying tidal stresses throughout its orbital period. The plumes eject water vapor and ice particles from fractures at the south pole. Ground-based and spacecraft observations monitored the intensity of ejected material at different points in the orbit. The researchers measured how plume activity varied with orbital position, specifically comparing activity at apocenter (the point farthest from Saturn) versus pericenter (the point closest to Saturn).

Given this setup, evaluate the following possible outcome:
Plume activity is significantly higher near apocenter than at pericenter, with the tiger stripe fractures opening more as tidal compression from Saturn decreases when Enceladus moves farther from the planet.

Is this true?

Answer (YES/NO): YES